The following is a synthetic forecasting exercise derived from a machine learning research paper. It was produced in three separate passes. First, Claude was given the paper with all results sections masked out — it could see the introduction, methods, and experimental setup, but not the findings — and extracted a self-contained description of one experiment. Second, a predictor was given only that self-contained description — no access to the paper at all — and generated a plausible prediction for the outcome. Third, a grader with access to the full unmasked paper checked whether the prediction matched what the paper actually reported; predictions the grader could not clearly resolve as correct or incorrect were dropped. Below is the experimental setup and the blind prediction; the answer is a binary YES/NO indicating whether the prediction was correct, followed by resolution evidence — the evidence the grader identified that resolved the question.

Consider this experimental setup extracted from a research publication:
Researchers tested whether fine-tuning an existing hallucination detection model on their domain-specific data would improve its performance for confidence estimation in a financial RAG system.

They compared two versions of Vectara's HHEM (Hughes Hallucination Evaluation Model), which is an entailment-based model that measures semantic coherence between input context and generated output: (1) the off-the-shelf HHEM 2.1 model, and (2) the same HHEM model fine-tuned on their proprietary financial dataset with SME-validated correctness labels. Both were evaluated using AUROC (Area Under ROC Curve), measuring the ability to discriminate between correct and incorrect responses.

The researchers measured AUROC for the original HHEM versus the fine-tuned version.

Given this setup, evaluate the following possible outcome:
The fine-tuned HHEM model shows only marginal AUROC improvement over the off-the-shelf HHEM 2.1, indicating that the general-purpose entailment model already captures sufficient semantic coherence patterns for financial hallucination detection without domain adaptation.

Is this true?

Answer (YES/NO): NO